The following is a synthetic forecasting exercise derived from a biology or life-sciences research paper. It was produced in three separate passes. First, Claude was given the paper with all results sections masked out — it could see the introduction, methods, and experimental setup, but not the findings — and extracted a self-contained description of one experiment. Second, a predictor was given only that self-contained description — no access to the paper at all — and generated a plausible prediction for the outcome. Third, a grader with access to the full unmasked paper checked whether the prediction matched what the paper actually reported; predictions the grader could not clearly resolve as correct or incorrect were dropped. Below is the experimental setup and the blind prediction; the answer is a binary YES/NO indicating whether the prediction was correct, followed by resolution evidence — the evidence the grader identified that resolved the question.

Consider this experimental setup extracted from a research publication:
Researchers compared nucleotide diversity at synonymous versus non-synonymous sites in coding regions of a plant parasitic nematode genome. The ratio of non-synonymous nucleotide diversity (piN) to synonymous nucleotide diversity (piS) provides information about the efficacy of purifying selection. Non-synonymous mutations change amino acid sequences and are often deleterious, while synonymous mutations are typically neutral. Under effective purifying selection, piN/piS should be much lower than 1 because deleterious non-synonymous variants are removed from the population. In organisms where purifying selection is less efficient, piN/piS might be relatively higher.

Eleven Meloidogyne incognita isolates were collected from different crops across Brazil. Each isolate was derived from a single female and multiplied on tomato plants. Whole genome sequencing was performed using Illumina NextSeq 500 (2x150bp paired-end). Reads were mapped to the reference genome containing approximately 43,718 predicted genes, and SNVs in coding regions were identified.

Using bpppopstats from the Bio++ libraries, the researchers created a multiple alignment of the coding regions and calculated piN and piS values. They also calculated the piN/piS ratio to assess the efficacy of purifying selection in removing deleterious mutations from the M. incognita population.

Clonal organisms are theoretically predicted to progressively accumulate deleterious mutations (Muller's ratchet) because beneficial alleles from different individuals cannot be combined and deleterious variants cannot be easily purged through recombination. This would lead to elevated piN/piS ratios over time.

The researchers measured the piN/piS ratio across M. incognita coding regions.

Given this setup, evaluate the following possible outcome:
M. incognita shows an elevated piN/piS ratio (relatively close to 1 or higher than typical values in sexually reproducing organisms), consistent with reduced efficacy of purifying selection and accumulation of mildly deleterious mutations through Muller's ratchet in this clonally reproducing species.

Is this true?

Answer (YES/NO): YES